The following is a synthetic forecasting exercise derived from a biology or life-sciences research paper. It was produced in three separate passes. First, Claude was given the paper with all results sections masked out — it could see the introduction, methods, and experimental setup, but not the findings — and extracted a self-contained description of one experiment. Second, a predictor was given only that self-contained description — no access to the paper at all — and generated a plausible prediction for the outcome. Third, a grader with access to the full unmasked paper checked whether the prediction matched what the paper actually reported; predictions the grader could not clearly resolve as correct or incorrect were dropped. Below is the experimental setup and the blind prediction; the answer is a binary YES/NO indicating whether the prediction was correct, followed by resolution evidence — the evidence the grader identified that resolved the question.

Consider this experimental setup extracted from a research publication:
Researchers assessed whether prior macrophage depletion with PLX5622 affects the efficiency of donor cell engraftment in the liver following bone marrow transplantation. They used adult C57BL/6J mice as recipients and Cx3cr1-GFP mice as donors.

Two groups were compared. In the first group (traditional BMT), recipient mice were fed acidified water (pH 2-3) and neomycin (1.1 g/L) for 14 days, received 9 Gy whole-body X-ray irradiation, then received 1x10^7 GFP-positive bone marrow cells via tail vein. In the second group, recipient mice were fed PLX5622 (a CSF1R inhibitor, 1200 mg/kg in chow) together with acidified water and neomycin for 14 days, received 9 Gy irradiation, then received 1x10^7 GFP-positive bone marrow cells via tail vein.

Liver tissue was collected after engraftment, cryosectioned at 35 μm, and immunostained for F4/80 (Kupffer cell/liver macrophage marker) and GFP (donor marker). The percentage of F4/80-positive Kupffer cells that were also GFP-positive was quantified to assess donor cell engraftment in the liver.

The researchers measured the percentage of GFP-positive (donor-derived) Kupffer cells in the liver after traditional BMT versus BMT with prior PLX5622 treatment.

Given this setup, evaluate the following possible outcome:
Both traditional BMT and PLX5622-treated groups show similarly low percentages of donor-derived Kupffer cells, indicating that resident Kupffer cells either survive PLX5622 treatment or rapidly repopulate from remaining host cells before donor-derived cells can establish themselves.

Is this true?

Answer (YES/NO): NO